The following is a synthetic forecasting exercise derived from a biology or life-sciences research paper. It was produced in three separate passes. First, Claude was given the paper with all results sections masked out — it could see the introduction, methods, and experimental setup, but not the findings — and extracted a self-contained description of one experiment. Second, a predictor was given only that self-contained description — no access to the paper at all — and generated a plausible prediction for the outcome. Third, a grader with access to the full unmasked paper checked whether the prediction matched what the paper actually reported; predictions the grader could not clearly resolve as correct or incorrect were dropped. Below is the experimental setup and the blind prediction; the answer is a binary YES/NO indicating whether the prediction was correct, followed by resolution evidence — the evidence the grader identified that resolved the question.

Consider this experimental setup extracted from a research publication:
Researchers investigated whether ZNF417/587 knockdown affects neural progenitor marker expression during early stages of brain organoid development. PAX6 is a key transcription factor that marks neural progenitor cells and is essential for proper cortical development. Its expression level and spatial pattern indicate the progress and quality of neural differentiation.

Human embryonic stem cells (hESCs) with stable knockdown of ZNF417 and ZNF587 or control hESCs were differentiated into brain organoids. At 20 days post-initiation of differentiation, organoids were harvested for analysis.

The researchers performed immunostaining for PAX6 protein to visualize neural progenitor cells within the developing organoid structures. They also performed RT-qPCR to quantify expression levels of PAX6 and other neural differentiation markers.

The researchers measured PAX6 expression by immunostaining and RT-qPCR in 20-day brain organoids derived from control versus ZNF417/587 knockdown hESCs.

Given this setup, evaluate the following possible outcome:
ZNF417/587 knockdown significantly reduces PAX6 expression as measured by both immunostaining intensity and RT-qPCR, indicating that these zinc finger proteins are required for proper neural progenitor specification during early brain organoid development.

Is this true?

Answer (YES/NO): NO